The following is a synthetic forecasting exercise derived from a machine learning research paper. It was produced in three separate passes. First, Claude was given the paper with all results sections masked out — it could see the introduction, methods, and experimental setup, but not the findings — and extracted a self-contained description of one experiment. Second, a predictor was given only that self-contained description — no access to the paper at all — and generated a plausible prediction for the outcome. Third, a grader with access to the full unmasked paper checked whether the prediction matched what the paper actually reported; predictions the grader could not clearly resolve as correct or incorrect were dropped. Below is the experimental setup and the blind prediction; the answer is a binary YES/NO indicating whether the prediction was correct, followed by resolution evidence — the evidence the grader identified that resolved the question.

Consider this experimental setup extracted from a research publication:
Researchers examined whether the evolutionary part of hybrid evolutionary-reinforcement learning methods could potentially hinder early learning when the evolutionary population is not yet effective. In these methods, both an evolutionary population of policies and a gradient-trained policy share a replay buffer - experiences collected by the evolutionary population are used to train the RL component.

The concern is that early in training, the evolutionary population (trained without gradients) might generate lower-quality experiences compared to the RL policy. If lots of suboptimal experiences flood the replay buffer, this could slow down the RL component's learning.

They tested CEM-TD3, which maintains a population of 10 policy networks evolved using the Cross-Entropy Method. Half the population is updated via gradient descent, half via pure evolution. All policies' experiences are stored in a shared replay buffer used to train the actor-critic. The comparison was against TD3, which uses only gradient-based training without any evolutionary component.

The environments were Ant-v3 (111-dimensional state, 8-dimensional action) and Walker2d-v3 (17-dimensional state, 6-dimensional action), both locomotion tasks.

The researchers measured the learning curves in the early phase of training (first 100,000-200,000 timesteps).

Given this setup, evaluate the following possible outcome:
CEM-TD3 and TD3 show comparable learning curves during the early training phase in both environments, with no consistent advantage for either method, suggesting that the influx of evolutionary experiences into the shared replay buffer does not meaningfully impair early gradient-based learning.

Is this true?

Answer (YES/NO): NO